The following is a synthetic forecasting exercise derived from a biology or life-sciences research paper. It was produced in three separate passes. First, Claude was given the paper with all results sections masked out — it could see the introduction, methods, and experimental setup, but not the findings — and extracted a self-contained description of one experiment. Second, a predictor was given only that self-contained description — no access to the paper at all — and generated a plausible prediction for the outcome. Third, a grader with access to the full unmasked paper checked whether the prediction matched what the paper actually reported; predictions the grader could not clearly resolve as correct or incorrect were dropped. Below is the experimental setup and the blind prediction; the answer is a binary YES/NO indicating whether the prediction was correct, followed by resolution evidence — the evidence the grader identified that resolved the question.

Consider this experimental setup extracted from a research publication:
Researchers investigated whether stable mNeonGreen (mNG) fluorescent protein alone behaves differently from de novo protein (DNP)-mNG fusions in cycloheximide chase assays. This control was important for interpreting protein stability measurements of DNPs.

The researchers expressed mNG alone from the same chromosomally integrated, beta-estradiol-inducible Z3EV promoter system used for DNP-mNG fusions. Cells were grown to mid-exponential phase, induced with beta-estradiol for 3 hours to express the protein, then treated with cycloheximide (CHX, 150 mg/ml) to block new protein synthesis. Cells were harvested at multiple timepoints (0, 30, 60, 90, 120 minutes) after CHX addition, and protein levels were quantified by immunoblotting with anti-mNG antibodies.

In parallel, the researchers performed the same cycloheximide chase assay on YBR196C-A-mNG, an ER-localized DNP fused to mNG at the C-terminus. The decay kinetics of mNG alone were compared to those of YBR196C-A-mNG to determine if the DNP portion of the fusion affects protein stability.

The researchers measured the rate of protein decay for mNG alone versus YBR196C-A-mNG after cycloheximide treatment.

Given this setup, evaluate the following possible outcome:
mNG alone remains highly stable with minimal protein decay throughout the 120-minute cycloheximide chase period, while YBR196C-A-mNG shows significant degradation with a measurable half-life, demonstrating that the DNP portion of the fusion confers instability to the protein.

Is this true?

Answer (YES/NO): YES